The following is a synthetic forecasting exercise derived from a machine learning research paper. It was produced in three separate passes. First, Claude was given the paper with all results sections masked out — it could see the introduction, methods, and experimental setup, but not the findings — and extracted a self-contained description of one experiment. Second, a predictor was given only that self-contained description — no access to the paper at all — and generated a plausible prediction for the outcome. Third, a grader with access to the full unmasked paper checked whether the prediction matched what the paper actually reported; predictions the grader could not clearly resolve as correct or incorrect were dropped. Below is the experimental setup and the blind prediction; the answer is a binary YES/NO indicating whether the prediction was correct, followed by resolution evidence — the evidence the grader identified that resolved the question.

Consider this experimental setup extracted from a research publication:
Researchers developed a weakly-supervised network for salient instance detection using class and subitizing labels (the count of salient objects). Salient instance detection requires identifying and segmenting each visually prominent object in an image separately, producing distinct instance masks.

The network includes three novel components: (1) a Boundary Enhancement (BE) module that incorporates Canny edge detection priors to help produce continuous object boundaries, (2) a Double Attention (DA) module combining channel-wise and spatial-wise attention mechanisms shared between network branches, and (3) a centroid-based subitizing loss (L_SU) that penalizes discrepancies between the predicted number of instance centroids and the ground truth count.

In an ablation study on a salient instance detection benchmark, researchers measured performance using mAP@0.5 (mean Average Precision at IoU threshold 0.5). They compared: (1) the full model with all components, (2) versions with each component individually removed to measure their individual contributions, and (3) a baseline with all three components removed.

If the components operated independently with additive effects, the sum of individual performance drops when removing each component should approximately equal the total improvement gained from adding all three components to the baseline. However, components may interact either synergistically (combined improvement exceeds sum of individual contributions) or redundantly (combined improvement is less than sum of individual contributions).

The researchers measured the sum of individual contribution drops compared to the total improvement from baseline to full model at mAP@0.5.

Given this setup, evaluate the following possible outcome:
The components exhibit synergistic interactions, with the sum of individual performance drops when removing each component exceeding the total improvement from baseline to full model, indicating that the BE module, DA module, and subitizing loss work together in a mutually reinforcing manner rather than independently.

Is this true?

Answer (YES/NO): YES